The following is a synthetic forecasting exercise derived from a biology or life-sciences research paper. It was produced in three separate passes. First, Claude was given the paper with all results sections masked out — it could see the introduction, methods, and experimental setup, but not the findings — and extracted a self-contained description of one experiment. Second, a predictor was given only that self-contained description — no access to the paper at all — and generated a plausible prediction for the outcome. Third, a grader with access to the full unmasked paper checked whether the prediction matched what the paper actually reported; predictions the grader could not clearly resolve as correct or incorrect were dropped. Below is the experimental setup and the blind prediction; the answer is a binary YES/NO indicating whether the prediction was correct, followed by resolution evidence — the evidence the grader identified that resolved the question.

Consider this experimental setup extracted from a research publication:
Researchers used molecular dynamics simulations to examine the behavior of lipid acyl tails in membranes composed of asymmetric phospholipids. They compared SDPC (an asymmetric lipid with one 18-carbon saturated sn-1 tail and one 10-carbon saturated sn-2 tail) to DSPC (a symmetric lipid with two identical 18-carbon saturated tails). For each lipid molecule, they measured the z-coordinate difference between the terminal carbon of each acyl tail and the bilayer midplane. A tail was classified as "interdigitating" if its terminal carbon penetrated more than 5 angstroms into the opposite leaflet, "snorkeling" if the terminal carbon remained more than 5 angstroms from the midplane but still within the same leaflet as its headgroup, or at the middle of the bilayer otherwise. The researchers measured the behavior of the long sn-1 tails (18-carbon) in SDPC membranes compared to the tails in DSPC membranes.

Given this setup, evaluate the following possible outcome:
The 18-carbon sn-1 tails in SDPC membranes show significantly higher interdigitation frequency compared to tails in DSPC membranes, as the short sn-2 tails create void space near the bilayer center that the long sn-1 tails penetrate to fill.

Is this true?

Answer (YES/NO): YES